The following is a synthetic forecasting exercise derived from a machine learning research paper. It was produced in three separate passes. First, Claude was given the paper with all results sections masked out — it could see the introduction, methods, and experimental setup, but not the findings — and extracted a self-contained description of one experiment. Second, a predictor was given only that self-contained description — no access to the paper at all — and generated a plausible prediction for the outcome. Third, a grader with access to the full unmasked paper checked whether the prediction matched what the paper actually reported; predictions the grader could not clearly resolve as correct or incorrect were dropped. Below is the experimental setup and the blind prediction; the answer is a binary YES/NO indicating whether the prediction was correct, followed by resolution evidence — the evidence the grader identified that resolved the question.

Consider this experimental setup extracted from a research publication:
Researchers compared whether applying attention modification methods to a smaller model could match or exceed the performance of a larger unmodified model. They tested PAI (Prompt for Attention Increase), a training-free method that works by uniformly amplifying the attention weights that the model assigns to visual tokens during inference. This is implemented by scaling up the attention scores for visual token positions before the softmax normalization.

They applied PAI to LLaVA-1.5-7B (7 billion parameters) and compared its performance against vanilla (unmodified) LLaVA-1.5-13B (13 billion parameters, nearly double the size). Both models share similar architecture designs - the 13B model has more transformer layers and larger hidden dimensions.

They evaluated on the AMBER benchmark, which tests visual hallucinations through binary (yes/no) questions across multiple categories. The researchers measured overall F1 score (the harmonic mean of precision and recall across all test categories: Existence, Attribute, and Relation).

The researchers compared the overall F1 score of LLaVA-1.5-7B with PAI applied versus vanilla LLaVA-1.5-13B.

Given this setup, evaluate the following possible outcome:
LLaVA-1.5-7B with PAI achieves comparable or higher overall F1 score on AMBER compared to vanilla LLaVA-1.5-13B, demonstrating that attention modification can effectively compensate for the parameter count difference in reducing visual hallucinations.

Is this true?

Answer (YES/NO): YES